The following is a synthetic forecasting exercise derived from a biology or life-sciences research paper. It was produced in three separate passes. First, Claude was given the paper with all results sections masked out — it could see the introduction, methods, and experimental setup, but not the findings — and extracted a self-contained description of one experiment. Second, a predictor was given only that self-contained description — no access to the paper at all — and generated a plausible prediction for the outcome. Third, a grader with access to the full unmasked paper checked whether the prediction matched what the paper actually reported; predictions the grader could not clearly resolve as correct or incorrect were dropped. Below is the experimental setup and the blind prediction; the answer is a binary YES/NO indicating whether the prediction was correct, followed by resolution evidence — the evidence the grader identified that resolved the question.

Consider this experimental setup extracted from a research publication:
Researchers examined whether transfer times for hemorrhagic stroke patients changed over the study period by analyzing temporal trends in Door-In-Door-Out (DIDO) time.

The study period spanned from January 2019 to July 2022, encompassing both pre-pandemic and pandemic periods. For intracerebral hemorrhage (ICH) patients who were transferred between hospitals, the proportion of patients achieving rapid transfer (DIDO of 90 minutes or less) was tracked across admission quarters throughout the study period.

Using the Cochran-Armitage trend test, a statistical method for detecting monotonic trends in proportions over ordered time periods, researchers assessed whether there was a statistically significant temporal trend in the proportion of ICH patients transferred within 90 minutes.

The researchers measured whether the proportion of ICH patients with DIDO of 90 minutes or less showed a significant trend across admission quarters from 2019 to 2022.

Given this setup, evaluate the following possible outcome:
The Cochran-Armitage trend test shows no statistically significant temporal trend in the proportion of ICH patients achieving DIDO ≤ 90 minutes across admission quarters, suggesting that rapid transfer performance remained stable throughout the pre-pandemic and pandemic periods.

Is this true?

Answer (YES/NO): NO